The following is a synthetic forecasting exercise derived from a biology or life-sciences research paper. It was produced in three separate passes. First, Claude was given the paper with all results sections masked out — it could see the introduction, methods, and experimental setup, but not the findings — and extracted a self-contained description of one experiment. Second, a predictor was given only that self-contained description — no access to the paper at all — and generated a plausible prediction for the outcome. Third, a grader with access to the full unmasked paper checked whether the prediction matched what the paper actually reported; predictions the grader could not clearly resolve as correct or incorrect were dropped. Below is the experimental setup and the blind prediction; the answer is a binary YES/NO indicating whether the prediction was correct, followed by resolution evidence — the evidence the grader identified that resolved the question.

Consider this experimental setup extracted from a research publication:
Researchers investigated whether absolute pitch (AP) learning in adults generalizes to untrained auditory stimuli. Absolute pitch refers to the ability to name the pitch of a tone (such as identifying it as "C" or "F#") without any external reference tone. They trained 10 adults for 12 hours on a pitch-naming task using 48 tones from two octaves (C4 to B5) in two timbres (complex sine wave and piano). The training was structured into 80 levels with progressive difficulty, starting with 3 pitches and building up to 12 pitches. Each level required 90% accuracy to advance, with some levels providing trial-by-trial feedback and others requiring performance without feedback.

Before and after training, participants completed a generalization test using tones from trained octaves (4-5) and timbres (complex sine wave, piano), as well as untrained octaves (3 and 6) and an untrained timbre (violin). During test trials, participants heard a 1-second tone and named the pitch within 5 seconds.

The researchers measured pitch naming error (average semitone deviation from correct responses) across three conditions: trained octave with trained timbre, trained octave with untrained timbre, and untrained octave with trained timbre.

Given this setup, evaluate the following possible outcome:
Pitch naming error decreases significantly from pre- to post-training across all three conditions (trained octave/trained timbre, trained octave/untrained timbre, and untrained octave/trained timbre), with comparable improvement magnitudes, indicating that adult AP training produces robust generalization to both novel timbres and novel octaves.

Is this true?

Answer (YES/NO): YES